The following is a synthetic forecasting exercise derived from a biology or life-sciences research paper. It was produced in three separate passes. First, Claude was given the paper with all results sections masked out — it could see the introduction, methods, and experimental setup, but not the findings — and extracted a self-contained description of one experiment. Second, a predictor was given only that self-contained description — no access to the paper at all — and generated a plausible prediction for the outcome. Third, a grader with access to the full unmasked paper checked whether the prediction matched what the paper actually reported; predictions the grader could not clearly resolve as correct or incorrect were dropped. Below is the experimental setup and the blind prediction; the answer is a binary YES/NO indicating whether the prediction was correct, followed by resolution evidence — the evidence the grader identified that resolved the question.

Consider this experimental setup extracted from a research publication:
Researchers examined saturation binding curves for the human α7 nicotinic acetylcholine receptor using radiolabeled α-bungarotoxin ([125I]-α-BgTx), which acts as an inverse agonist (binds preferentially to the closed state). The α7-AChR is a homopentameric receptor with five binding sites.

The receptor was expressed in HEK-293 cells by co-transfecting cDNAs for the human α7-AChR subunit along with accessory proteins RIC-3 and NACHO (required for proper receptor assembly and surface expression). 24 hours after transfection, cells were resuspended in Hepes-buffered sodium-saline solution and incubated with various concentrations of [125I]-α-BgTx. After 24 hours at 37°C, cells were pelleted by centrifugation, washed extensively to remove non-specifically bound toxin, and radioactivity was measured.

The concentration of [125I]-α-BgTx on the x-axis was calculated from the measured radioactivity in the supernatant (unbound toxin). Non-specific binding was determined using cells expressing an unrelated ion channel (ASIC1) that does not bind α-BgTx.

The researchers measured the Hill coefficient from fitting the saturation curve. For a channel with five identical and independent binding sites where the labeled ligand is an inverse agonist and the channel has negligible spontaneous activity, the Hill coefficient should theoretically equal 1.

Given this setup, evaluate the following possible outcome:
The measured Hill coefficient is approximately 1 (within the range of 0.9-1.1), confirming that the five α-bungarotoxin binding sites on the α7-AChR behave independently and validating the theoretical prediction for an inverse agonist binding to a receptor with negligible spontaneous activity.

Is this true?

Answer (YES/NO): YES